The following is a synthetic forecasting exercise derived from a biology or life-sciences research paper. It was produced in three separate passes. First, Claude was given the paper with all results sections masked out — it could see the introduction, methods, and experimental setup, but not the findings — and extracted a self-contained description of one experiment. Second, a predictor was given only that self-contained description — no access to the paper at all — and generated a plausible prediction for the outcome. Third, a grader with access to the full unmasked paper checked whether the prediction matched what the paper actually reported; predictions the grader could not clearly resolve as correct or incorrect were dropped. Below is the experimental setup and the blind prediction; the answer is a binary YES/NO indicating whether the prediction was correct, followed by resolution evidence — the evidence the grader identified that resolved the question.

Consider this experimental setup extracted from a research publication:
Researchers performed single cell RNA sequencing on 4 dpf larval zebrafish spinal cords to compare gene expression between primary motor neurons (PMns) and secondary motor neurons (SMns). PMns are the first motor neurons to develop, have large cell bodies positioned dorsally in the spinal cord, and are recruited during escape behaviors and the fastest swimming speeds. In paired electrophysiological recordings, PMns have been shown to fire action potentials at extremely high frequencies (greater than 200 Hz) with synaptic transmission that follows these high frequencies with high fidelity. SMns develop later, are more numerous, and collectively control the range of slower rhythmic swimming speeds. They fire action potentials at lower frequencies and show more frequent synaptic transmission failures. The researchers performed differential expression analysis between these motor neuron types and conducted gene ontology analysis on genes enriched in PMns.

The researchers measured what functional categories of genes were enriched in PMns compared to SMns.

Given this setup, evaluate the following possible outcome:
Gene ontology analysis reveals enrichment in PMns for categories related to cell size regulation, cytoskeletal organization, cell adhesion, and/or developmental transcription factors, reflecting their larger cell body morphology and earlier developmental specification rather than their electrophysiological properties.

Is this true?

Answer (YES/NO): NO